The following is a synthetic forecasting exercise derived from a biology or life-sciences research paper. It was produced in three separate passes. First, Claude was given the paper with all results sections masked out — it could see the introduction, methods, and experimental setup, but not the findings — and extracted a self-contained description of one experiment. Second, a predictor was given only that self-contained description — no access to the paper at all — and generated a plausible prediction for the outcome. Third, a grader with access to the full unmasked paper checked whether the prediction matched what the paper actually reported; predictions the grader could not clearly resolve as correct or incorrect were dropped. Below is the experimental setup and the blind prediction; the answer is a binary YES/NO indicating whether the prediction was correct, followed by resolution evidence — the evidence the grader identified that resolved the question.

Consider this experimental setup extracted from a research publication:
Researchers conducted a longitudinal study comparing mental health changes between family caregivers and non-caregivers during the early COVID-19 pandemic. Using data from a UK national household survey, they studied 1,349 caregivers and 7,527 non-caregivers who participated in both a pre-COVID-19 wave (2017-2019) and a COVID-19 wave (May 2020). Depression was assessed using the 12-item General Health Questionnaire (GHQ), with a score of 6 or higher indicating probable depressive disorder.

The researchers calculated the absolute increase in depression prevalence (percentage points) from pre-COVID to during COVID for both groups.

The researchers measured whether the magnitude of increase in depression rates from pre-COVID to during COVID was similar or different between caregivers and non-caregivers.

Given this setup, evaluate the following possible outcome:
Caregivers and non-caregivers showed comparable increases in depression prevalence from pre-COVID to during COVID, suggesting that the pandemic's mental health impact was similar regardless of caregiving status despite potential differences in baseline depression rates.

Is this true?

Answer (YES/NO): YES